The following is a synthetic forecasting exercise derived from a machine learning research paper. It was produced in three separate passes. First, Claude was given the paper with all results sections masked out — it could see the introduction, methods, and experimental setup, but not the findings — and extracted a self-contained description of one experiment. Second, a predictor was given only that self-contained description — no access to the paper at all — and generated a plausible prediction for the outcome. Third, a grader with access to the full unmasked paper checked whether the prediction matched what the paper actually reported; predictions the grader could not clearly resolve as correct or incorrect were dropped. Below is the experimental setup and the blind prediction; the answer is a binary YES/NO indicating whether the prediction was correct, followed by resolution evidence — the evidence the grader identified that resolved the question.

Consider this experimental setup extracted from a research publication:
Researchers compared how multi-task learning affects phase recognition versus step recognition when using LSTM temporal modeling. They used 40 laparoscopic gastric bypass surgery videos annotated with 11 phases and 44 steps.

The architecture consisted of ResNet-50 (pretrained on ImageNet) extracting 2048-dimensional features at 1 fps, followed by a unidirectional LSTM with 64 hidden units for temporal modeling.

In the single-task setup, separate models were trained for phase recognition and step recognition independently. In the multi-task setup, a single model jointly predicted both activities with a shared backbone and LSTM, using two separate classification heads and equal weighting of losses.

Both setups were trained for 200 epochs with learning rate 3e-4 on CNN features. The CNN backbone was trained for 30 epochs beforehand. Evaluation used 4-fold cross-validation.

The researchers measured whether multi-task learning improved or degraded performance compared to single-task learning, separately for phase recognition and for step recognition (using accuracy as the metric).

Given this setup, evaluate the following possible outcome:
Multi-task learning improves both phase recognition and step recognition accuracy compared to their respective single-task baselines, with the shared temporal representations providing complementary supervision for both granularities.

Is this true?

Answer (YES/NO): NO